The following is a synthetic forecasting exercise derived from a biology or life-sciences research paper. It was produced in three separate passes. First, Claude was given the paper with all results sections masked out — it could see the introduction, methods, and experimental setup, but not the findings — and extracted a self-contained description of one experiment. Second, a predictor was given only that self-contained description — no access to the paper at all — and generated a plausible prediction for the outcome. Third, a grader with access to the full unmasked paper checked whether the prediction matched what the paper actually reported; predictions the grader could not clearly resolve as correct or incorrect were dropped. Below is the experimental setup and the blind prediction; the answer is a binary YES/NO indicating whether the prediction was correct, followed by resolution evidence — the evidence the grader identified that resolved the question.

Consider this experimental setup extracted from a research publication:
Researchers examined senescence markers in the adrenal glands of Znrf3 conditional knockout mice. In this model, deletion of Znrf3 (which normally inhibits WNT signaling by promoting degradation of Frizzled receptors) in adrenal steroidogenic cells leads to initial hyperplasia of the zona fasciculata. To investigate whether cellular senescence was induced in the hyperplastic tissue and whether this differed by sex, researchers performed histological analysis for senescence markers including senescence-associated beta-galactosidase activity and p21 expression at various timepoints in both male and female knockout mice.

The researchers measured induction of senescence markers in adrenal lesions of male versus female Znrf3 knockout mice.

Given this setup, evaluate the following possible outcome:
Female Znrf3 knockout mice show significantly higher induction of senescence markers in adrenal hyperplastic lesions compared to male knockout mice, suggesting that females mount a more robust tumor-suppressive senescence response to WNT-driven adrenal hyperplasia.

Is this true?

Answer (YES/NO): NO